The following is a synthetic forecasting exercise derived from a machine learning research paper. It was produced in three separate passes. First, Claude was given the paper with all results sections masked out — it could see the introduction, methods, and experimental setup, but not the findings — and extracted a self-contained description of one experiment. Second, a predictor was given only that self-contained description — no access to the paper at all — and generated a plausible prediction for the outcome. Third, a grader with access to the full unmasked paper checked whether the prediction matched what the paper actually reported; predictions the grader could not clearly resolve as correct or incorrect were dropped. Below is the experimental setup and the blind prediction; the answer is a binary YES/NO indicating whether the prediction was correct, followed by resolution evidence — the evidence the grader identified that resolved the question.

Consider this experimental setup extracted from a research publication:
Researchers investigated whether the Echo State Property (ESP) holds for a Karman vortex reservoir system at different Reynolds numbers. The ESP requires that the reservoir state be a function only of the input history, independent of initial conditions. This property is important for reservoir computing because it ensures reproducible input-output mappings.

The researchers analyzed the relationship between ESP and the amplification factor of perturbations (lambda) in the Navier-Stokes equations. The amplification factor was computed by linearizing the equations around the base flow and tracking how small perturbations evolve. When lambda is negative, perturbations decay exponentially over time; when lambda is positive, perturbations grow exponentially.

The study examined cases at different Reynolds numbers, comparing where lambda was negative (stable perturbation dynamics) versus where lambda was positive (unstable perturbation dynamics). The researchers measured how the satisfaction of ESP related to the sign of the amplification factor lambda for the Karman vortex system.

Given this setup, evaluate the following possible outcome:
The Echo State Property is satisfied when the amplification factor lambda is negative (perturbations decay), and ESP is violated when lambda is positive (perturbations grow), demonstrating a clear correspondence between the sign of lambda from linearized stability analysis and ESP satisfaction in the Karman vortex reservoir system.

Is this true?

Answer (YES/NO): YES